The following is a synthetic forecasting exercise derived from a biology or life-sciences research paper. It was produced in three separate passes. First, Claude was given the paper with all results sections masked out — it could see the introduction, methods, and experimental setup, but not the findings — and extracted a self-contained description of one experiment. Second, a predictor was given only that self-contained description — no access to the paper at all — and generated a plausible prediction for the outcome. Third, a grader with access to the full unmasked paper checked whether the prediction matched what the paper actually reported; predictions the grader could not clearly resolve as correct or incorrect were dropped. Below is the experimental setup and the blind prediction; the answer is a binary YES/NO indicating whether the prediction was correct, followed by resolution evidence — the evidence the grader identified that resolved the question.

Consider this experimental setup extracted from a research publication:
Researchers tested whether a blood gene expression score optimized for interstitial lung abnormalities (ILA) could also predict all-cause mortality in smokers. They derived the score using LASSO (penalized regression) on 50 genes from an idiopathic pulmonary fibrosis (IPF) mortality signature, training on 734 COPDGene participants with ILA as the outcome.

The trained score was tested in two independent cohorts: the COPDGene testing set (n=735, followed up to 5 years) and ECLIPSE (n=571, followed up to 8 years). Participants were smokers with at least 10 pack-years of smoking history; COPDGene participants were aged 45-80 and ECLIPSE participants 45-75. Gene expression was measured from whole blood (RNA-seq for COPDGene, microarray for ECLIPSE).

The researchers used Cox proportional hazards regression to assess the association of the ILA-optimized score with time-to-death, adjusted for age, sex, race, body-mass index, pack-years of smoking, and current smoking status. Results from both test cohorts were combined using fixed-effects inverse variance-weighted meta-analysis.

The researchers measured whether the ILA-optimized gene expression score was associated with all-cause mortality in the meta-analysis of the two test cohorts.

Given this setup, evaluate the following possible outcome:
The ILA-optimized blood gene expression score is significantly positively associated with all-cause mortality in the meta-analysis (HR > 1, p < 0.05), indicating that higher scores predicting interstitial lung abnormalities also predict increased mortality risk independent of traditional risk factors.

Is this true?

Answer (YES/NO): YES